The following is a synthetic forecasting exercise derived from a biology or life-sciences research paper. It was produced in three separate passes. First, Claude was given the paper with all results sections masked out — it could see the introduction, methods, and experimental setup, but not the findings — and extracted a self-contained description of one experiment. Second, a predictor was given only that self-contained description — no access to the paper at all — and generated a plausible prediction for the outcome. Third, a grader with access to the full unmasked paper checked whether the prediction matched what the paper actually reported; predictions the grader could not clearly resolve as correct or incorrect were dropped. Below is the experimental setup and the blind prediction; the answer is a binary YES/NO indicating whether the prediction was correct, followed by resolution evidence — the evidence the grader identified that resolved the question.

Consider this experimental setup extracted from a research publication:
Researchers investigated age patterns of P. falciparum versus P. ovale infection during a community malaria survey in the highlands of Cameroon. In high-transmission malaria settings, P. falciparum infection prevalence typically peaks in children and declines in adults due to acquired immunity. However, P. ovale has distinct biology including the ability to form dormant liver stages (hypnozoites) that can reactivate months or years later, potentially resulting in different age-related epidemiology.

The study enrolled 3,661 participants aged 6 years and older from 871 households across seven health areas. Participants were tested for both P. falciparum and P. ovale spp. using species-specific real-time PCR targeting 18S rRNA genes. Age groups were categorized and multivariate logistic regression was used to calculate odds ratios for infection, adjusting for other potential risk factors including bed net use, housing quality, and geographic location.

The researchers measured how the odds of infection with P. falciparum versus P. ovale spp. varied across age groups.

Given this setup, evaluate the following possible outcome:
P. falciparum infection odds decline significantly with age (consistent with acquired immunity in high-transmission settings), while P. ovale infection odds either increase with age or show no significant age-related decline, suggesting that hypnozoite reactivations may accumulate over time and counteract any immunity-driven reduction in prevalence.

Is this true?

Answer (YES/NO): YES